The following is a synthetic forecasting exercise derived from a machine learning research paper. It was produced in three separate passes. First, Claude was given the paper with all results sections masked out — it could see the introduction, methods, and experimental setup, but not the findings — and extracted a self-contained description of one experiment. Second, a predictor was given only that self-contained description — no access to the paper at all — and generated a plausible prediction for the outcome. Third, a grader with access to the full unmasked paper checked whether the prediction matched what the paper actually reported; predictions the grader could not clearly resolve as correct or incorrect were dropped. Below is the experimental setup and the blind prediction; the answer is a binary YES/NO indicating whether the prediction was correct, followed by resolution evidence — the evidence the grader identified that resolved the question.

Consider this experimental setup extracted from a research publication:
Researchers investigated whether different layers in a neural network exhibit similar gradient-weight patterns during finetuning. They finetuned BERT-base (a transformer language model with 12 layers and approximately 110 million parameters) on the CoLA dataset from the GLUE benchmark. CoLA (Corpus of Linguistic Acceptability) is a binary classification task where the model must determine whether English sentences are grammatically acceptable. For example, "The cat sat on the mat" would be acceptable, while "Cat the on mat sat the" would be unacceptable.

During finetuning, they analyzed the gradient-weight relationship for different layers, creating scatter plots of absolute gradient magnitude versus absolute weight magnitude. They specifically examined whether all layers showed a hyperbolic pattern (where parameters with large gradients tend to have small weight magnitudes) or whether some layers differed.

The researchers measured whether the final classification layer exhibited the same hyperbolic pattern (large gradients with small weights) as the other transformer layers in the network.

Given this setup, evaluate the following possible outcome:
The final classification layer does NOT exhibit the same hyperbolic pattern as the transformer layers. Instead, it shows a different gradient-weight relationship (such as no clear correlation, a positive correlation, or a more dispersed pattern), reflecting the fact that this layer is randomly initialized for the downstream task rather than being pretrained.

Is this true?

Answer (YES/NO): YES